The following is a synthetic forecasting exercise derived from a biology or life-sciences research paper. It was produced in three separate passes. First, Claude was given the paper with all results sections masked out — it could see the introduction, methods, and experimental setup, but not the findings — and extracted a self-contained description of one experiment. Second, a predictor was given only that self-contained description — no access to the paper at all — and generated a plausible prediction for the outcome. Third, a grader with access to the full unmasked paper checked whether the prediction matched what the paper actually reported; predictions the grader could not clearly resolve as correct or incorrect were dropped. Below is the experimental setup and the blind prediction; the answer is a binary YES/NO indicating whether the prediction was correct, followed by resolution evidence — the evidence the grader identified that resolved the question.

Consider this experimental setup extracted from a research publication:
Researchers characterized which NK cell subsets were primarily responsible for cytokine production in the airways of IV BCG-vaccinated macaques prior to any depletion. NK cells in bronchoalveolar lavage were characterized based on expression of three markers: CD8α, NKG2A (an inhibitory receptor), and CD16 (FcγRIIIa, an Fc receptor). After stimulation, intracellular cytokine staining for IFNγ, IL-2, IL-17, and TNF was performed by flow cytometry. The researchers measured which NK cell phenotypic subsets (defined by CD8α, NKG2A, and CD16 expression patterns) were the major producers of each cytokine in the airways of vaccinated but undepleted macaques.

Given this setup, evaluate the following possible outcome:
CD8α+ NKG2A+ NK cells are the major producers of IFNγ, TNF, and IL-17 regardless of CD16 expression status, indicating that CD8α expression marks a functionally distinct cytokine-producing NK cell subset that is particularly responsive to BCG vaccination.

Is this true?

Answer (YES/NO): NO